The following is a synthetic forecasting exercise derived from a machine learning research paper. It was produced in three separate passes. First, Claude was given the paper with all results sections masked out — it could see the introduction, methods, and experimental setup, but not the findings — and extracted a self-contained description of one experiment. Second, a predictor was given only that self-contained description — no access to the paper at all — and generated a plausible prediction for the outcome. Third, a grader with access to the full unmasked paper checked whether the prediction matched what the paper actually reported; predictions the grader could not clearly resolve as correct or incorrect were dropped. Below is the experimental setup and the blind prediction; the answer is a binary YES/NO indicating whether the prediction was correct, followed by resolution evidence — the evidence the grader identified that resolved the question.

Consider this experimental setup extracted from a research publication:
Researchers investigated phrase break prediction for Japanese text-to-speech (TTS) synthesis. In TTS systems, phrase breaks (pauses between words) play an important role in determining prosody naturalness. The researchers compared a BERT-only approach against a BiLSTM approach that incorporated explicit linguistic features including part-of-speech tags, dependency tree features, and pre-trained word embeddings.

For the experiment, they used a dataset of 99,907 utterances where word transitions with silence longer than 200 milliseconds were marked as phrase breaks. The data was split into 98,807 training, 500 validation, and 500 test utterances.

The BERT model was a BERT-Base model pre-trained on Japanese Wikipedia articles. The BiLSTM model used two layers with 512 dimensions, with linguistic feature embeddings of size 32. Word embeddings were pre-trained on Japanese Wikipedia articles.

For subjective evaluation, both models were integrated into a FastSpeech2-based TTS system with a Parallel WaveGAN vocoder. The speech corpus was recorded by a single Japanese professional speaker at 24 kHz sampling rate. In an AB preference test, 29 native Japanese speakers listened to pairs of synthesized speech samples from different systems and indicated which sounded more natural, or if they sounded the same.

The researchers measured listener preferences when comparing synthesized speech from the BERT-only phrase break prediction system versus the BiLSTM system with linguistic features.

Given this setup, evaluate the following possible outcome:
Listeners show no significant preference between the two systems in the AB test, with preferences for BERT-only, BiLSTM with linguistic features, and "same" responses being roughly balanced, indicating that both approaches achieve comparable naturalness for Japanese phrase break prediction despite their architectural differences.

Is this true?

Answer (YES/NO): NO